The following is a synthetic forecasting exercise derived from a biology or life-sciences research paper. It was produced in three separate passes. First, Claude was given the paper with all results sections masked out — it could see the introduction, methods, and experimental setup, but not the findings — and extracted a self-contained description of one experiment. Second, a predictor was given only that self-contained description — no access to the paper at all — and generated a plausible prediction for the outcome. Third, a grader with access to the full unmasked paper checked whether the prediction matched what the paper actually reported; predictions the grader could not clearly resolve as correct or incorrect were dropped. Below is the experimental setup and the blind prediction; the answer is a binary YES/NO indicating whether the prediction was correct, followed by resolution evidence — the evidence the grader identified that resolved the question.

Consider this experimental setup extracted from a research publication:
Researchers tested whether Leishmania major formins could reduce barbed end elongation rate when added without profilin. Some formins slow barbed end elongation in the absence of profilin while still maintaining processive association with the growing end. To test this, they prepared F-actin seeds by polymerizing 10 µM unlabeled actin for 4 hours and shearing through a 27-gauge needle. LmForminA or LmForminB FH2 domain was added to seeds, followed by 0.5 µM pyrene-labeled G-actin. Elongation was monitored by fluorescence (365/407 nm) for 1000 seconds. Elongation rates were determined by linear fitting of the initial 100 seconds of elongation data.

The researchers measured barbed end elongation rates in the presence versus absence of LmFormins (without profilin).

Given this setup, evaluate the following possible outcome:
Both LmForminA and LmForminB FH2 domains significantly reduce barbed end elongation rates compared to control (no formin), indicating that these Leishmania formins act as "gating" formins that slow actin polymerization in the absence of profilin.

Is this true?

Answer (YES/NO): YES